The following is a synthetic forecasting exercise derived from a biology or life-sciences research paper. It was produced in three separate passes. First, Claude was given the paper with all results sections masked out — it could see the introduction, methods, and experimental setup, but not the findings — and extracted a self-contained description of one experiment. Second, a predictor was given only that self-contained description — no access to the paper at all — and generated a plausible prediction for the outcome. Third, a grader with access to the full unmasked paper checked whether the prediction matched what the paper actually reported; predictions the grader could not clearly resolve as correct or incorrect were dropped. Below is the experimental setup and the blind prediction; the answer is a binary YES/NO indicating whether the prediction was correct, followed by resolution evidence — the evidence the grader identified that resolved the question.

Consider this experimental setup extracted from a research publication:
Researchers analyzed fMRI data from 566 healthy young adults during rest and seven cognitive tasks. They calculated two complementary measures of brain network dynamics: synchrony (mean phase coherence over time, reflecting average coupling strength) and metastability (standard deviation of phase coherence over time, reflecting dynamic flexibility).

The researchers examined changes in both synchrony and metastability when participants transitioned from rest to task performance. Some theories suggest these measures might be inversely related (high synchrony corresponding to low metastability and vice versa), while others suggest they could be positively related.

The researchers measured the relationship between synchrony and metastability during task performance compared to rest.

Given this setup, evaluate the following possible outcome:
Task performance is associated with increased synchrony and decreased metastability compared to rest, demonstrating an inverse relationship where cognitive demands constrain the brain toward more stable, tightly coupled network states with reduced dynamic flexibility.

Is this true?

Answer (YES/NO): NO